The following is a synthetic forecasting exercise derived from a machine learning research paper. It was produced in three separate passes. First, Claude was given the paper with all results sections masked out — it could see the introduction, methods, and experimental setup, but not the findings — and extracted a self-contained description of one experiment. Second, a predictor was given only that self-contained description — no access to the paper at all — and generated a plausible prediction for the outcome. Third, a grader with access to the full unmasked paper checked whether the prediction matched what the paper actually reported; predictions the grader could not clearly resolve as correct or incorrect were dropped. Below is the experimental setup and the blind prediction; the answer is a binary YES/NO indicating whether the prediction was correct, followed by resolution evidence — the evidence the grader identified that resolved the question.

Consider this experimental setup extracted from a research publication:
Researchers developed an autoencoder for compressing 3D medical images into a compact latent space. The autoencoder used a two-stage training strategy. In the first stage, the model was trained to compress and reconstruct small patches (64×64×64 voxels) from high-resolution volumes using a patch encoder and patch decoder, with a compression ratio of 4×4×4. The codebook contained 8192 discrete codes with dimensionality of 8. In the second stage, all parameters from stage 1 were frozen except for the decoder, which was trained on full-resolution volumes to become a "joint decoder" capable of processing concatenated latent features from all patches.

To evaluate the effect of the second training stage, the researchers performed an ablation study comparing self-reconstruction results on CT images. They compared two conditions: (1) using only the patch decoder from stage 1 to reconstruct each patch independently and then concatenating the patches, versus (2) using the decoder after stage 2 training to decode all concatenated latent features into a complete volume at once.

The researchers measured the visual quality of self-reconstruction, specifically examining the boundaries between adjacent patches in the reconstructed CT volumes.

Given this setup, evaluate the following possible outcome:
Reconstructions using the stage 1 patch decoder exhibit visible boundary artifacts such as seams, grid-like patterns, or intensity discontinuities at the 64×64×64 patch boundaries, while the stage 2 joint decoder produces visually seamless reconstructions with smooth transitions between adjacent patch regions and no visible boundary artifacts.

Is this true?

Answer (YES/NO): YES